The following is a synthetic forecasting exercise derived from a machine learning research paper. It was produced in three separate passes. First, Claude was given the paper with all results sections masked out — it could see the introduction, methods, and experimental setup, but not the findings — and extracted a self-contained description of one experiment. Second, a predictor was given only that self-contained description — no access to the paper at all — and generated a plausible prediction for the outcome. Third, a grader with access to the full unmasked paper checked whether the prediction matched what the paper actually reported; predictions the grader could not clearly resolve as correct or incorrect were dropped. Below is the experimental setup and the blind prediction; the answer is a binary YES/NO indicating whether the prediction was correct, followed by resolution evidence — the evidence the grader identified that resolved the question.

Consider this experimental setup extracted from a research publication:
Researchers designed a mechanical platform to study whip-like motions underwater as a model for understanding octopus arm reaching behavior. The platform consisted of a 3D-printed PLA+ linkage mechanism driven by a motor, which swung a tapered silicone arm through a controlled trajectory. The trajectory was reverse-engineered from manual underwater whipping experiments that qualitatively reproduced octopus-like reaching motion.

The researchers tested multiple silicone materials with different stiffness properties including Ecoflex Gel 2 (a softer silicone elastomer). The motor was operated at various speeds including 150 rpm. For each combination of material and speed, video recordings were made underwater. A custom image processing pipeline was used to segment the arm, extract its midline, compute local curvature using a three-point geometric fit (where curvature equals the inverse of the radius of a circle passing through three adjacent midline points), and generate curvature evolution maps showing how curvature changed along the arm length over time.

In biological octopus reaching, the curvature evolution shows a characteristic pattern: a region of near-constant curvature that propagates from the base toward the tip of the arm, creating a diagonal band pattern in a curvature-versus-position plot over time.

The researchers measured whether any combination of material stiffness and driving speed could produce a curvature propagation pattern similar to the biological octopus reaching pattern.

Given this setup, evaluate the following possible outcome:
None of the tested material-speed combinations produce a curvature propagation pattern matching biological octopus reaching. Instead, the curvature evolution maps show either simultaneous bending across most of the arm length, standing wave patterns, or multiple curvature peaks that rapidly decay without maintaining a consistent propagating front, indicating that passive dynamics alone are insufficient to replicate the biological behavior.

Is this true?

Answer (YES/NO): NO